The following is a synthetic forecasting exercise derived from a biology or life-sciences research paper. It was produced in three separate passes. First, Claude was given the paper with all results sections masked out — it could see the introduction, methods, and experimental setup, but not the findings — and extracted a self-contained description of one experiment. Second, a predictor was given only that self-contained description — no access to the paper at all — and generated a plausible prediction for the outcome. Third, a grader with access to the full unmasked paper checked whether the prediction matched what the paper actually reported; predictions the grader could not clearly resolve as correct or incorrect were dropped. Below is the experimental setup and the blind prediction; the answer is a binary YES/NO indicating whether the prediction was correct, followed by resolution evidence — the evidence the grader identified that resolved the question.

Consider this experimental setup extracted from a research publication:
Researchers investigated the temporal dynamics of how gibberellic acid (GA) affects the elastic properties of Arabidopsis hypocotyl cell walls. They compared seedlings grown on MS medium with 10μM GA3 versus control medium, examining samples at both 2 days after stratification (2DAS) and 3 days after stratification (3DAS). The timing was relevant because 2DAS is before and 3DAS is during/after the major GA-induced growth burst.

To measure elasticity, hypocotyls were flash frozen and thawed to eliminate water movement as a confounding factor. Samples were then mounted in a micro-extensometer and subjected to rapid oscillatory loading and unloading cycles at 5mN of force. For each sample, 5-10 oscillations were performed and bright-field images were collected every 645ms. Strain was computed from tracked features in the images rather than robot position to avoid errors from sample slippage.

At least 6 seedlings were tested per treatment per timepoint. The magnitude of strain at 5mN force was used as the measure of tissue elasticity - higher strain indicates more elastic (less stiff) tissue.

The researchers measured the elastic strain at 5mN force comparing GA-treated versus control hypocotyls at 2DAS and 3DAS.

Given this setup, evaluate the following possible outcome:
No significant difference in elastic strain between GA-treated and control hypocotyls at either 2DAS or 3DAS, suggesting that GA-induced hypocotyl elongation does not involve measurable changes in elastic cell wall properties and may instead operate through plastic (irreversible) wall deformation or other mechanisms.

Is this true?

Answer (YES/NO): NO